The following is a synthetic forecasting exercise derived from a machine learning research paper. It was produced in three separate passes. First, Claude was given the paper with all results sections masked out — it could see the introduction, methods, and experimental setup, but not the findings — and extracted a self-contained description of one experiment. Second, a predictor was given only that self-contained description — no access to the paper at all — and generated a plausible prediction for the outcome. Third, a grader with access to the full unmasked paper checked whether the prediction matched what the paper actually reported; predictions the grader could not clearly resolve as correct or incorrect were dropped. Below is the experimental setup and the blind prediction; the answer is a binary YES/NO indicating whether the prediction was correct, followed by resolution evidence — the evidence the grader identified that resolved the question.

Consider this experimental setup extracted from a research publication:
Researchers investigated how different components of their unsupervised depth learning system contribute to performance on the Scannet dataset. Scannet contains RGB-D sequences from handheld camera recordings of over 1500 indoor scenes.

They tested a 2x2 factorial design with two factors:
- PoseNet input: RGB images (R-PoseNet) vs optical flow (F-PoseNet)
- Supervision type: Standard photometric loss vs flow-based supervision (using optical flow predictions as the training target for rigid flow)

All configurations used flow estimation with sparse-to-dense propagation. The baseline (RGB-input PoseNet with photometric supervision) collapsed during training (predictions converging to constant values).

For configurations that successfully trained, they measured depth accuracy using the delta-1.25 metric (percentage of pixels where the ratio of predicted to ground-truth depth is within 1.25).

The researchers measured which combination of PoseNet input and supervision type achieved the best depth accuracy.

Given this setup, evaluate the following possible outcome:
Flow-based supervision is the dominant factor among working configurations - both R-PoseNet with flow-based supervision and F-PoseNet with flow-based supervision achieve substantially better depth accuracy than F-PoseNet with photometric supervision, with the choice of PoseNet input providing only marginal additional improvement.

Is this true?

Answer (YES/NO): NO